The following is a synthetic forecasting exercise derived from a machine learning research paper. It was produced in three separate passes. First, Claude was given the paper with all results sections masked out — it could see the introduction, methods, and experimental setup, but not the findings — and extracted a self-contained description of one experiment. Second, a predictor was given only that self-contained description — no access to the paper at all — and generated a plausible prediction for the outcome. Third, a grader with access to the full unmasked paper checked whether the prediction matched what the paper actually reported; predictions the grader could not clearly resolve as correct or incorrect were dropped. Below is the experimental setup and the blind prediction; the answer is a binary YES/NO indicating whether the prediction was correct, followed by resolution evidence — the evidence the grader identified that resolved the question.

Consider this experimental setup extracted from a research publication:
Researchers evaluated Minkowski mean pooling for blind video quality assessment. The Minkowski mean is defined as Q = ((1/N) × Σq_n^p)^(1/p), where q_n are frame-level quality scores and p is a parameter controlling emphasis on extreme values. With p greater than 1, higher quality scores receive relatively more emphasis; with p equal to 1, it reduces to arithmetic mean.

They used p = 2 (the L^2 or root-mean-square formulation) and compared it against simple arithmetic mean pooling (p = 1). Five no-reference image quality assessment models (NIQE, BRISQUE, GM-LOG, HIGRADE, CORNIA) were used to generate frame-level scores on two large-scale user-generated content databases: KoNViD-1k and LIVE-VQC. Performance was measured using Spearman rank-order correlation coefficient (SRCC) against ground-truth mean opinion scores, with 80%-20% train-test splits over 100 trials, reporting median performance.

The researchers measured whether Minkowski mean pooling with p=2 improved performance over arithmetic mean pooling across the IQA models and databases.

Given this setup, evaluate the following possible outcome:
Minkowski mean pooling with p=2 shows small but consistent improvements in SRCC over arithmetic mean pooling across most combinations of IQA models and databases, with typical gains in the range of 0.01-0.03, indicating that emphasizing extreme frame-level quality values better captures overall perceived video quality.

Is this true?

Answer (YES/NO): NO